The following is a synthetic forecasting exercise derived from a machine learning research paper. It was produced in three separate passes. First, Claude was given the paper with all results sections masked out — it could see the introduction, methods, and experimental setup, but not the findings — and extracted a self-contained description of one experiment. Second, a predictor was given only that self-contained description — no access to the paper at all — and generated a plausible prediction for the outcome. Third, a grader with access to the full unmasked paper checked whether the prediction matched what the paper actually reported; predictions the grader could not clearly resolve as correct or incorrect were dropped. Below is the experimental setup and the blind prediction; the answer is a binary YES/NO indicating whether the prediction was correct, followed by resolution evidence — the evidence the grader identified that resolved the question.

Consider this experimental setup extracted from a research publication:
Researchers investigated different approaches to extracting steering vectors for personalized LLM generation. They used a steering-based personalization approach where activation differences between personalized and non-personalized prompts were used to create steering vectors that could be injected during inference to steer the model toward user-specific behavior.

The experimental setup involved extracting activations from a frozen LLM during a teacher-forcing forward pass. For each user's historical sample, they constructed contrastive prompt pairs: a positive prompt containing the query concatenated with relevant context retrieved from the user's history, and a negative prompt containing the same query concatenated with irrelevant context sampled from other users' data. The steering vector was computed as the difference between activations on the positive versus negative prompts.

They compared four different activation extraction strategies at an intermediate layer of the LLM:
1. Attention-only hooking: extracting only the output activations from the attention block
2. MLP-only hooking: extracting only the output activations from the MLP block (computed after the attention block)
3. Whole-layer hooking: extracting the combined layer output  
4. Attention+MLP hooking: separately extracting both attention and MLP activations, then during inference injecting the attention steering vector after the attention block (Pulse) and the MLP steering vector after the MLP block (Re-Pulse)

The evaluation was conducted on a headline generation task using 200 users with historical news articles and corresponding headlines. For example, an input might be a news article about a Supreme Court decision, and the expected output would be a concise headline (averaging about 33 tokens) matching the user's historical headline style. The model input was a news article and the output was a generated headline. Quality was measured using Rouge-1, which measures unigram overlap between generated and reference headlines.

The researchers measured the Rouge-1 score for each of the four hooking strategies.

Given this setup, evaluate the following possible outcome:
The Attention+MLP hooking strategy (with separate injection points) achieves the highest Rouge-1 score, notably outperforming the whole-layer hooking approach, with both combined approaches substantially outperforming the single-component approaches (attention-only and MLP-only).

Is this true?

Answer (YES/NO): NO